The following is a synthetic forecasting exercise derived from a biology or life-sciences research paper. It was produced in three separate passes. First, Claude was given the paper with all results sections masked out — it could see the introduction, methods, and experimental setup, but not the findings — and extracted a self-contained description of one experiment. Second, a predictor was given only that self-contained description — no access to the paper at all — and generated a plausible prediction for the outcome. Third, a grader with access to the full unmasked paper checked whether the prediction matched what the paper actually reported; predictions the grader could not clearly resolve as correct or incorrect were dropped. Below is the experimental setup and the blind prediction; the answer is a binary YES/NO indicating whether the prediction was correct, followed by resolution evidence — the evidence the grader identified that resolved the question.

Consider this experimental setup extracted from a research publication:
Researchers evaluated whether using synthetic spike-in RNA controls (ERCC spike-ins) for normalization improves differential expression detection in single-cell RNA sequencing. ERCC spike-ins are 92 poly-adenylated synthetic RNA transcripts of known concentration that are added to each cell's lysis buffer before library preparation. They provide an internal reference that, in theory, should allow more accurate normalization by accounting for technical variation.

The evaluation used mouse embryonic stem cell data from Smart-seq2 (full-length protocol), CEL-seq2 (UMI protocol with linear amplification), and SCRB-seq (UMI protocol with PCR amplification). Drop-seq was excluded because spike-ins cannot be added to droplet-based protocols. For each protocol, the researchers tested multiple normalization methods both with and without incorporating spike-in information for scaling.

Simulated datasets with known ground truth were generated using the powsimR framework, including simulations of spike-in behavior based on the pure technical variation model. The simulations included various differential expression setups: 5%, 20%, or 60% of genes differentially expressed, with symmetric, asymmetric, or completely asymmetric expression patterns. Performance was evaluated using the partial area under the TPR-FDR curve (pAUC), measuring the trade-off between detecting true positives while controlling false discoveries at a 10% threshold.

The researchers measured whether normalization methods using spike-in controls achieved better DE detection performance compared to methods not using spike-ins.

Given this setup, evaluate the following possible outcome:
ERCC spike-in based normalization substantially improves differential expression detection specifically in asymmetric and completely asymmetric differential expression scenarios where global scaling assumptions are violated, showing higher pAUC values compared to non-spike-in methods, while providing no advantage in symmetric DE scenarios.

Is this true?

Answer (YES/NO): YES